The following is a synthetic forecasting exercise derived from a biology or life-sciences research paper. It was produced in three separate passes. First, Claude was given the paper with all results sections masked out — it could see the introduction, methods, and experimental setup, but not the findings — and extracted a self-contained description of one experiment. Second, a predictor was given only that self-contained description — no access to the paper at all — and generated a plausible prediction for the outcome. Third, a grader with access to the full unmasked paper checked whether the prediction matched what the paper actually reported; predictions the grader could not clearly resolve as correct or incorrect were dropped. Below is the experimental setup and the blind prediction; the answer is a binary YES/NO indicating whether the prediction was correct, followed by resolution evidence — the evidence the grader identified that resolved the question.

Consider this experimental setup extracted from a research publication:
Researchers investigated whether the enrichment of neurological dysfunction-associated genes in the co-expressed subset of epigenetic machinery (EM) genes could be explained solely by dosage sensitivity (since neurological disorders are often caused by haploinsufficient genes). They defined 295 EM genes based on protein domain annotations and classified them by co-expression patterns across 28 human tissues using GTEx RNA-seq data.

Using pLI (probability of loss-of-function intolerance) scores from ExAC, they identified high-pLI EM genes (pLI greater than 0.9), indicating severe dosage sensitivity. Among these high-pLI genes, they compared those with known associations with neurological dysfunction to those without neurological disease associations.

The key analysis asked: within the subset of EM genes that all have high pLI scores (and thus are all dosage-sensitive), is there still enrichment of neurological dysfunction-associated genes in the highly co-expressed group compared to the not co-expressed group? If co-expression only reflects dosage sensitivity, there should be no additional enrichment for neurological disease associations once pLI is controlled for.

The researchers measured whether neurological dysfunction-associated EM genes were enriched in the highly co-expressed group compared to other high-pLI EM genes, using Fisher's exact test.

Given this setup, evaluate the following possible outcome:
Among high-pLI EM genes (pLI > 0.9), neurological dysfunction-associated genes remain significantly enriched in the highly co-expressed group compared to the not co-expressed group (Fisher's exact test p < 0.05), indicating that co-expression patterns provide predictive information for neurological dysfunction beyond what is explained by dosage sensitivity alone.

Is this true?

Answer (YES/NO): YES